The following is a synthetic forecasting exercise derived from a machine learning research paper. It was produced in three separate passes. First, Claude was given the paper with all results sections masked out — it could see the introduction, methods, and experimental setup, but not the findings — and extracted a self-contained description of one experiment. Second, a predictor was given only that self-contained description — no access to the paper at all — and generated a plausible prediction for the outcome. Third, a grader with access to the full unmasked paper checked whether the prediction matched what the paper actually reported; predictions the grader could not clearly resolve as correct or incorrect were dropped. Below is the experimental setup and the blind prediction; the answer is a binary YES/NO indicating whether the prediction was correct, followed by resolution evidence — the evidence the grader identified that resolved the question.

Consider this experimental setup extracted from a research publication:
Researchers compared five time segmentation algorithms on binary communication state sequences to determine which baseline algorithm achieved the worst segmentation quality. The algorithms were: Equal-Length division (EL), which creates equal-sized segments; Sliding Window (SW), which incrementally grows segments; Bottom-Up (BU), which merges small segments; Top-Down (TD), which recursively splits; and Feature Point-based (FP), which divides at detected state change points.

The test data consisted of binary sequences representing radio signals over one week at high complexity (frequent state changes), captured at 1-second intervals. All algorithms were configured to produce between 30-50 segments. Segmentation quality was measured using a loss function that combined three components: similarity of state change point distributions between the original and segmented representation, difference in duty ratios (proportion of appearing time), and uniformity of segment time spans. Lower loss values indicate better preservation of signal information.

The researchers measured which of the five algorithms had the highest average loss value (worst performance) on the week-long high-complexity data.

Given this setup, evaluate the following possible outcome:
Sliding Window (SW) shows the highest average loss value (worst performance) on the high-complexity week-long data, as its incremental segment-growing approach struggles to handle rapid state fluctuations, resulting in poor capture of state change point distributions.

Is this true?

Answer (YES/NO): NO